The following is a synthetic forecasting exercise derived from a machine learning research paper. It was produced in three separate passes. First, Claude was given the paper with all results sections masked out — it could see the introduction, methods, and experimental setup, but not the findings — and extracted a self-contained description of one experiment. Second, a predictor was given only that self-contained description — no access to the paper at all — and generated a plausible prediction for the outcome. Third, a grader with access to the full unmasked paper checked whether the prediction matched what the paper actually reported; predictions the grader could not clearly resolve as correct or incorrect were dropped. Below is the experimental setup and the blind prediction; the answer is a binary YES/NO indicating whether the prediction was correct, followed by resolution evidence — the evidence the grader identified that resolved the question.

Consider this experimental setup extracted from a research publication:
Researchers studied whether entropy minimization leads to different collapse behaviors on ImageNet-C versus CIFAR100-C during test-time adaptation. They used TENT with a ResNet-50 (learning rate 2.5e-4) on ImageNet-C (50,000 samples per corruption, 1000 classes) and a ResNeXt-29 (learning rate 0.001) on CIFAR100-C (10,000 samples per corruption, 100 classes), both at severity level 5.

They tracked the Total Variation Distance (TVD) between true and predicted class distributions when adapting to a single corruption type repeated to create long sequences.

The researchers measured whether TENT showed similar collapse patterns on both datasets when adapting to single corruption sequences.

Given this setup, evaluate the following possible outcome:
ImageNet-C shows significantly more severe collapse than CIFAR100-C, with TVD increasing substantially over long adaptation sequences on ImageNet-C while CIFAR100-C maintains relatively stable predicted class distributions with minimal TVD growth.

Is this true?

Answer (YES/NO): YES